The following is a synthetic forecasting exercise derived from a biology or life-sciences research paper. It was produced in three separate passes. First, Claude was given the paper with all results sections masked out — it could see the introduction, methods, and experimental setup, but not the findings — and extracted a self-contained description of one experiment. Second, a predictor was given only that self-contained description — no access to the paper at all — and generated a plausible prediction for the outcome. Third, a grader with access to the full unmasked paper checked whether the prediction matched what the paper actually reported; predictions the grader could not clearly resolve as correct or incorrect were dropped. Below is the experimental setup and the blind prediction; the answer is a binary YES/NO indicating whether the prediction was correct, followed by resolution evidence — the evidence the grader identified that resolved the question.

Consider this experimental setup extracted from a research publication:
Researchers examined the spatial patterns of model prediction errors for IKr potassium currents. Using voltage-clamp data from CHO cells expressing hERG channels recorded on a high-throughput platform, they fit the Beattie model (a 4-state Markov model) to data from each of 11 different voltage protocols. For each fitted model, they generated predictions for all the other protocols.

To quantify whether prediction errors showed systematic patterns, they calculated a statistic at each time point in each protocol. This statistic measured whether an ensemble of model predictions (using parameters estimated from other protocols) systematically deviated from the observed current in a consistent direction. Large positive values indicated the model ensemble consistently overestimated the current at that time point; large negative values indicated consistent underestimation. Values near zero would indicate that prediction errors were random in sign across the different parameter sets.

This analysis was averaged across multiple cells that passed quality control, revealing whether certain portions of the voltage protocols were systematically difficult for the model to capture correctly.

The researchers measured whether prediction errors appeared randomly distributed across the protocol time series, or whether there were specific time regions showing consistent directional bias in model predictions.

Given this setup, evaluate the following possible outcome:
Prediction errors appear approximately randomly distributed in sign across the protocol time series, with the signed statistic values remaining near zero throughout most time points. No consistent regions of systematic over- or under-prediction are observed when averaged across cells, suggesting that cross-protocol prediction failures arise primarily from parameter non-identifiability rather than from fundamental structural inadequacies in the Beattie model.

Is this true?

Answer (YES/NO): NO